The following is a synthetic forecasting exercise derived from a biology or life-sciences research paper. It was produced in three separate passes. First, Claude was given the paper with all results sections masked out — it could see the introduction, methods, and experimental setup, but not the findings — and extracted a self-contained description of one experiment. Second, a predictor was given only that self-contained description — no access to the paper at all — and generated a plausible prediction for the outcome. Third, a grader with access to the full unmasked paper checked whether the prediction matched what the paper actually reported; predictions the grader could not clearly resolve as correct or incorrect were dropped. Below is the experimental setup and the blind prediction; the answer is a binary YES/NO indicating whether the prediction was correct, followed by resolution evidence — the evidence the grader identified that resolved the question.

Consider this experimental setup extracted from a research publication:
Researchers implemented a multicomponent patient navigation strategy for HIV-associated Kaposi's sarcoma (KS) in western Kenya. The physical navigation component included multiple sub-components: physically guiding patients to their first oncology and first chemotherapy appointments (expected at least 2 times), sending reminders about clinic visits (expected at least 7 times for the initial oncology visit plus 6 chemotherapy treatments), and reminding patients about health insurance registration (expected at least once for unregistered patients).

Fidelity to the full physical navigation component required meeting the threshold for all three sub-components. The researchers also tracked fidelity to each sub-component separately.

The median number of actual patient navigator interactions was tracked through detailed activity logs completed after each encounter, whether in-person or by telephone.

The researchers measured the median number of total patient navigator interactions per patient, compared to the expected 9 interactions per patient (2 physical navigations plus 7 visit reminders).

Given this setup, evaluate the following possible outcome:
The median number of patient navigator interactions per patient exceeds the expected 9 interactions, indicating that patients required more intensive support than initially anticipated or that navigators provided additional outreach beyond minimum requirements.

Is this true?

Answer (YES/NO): YES